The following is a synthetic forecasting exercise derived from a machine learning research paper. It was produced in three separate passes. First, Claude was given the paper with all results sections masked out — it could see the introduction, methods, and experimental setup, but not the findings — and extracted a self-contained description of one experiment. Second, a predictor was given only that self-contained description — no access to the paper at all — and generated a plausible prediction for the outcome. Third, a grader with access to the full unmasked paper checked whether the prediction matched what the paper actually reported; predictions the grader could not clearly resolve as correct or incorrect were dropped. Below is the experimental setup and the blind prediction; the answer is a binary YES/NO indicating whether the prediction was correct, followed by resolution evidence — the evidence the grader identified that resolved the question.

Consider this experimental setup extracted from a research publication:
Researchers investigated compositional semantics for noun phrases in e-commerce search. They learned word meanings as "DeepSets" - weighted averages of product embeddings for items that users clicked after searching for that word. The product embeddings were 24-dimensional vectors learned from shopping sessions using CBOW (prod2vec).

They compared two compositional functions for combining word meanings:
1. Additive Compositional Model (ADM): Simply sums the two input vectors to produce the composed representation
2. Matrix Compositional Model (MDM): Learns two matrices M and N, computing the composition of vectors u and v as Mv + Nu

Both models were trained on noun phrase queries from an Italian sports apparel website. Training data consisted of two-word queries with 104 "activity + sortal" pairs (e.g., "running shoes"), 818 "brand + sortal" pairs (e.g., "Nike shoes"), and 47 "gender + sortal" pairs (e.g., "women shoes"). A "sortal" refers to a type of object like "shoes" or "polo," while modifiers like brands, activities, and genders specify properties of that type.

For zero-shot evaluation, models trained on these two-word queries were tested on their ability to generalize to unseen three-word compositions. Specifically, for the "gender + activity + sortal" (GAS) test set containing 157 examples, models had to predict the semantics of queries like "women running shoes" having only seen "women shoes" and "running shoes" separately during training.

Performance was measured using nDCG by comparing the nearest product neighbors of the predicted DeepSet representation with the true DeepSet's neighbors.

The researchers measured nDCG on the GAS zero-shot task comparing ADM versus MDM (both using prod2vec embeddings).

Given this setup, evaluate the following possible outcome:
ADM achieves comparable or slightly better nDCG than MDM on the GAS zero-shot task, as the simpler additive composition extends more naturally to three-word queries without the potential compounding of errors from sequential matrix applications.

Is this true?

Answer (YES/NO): NO